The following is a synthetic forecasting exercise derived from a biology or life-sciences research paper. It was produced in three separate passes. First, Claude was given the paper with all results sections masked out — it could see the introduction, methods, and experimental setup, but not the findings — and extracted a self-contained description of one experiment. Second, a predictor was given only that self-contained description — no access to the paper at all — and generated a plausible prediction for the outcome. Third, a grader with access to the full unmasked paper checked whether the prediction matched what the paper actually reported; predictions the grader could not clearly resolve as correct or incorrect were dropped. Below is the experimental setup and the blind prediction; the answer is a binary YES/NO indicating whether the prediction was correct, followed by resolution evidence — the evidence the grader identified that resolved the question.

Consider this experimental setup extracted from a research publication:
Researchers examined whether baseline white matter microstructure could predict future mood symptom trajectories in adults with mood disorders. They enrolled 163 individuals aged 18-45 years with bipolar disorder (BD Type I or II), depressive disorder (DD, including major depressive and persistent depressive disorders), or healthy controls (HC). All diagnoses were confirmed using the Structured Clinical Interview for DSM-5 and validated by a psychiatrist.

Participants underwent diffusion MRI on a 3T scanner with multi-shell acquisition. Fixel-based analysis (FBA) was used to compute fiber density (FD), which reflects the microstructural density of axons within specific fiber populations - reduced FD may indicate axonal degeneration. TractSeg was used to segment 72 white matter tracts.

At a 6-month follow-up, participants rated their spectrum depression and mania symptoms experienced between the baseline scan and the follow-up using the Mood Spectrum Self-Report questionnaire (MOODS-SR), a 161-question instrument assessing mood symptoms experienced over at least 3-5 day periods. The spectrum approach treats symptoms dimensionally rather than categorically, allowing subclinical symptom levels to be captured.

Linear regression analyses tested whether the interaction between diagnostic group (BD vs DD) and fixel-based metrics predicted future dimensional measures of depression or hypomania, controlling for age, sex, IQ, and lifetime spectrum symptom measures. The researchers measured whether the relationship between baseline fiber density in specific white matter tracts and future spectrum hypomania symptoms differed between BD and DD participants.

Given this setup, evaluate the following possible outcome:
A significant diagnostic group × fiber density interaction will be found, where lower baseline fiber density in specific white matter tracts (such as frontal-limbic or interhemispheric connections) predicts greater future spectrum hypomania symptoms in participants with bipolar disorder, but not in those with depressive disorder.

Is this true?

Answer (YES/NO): NO